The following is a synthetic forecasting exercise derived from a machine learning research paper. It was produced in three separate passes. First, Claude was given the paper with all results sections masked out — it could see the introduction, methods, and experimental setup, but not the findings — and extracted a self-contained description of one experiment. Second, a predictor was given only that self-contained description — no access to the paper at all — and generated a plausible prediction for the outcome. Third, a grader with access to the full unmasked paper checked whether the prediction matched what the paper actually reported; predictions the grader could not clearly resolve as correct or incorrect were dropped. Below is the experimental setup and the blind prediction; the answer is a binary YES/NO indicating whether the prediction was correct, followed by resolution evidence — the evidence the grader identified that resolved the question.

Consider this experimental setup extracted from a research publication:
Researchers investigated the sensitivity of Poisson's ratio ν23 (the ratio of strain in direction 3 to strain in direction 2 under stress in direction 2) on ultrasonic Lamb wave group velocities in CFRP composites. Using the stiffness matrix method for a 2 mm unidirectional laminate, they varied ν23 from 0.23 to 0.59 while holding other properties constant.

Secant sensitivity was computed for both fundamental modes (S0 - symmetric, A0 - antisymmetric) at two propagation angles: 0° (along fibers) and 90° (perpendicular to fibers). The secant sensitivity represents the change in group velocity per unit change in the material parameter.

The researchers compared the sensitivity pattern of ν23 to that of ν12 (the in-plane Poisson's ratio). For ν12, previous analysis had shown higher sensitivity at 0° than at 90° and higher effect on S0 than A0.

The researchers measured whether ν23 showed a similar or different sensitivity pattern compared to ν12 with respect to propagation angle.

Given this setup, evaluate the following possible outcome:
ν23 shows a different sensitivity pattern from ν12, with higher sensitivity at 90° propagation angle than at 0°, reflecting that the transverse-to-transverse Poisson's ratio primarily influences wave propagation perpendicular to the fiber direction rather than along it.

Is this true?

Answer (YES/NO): YES